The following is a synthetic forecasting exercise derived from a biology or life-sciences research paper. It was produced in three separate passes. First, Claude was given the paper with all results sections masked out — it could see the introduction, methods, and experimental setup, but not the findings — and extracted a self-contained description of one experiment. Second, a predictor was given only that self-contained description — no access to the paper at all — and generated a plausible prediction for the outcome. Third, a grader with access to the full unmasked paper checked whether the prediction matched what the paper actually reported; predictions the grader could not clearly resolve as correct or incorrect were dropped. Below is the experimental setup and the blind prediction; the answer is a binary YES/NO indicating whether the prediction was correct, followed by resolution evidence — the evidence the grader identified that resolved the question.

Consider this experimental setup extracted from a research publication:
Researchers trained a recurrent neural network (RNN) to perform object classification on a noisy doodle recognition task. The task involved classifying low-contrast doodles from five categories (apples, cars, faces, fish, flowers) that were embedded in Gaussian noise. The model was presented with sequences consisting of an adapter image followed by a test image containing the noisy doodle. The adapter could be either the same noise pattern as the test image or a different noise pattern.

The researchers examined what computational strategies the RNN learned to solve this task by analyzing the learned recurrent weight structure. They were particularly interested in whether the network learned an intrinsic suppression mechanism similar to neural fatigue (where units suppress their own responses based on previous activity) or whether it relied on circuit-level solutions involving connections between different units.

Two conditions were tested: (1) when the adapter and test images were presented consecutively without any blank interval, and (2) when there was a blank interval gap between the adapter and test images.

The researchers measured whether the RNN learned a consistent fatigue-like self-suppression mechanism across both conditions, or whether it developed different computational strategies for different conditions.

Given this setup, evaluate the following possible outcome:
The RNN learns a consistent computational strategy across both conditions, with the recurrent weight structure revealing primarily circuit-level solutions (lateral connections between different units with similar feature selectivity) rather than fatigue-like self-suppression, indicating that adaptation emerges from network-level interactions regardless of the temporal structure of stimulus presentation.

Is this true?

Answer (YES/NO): NO